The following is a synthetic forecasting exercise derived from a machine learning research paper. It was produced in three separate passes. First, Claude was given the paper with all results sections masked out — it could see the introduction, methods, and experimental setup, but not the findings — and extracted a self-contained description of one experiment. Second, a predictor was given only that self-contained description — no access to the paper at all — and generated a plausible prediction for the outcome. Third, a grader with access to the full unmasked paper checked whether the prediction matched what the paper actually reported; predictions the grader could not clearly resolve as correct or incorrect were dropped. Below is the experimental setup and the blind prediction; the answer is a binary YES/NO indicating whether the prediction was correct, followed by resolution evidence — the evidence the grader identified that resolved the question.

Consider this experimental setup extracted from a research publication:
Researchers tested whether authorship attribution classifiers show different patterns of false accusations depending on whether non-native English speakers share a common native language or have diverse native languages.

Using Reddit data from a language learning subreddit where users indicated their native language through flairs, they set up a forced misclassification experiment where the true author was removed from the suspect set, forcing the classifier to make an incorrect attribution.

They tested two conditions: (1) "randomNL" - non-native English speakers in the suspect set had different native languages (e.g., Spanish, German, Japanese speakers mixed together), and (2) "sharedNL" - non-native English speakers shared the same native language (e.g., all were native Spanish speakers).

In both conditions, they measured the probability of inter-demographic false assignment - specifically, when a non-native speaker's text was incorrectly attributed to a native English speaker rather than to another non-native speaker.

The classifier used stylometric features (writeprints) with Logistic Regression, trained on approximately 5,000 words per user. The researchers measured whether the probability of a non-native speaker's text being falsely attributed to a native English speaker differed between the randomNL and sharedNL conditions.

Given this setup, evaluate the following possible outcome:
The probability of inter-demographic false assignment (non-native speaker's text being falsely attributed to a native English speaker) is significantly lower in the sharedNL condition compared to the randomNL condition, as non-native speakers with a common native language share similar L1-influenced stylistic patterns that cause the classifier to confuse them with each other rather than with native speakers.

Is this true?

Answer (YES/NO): YES